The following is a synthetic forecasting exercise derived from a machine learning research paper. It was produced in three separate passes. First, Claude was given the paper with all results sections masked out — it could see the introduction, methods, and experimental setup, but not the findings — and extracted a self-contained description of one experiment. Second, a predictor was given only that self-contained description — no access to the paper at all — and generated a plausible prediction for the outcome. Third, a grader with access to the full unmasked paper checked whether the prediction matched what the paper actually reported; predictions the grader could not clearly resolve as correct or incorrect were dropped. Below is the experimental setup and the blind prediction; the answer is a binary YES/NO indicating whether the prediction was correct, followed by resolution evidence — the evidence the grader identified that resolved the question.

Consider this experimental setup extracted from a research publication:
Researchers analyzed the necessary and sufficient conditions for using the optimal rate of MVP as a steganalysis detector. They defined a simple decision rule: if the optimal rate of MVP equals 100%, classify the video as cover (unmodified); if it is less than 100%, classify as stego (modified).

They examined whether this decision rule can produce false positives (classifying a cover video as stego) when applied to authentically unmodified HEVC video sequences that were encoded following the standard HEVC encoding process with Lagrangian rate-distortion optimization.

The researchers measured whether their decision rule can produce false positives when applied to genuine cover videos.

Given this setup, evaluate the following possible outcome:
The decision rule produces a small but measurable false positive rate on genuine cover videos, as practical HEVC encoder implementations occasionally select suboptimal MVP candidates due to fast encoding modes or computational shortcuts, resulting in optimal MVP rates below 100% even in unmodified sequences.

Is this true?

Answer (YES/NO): NO